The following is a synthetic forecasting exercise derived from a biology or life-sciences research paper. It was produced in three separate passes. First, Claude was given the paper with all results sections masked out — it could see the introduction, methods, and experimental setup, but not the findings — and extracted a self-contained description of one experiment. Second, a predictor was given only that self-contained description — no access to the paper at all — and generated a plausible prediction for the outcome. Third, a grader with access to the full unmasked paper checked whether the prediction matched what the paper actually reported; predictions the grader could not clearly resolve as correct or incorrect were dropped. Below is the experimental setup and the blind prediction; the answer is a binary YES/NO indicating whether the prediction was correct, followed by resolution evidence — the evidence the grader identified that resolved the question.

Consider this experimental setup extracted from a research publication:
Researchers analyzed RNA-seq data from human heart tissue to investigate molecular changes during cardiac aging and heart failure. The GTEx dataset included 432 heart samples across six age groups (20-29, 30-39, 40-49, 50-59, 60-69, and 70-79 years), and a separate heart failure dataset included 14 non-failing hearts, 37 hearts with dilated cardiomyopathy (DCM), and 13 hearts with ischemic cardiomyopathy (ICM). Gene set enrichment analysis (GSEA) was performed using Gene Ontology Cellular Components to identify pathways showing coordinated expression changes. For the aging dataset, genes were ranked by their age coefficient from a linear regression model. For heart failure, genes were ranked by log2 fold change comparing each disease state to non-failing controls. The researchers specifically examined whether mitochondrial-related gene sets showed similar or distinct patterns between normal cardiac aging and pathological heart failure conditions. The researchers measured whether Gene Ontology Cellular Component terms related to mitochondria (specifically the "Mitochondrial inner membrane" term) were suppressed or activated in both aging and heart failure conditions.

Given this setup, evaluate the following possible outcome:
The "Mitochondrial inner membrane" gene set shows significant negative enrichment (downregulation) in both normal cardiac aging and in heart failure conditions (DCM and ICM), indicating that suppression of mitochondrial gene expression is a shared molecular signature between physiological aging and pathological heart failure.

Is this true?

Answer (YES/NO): YES